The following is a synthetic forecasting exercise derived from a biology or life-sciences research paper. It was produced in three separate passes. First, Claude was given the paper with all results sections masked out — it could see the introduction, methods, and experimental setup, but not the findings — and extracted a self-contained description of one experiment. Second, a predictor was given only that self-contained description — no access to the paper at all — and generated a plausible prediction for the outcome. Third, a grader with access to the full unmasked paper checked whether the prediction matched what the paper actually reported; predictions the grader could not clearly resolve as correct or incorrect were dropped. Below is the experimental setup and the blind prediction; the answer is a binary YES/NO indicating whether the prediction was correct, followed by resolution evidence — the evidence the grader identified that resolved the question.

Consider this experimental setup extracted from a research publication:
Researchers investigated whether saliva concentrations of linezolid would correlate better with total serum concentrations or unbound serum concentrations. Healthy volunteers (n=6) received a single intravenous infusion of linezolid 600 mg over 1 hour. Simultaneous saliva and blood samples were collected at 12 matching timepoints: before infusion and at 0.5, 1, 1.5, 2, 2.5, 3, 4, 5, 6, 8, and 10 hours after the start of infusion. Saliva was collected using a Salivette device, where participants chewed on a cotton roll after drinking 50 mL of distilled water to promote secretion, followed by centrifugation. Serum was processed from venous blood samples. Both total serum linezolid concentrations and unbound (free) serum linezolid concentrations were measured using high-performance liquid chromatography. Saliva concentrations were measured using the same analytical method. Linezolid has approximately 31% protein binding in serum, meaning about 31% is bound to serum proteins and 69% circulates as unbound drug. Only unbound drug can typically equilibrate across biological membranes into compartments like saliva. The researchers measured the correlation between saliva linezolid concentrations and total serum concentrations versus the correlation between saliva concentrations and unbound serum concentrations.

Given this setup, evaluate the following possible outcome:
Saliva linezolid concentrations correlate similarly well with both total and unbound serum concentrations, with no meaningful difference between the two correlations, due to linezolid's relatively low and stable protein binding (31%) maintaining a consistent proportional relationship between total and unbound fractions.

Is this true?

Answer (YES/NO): YES